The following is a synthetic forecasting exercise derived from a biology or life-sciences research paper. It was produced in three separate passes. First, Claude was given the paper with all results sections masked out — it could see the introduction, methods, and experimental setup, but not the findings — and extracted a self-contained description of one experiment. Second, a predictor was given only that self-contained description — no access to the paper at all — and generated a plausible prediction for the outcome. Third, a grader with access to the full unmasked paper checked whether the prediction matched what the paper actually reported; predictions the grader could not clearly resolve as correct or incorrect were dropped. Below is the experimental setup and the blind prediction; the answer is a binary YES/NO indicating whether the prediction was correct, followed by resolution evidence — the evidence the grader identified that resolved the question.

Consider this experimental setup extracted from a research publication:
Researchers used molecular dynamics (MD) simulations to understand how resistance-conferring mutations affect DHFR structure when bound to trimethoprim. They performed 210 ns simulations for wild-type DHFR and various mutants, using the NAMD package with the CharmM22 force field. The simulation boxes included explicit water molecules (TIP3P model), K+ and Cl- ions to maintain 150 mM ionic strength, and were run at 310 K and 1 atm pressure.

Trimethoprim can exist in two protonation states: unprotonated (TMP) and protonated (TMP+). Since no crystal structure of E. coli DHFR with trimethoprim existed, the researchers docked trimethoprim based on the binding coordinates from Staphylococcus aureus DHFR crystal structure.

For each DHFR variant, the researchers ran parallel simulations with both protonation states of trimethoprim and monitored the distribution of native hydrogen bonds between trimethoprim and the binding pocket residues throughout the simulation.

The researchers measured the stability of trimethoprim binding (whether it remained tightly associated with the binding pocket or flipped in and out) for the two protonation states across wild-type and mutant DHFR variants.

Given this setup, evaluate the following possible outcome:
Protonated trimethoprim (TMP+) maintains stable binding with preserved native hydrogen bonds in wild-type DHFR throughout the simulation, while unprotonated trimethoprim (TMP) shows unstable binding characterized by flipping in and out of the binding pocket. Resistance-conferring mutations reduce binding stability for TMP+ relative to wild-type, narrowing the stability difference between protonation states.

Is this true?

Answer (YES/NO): NO